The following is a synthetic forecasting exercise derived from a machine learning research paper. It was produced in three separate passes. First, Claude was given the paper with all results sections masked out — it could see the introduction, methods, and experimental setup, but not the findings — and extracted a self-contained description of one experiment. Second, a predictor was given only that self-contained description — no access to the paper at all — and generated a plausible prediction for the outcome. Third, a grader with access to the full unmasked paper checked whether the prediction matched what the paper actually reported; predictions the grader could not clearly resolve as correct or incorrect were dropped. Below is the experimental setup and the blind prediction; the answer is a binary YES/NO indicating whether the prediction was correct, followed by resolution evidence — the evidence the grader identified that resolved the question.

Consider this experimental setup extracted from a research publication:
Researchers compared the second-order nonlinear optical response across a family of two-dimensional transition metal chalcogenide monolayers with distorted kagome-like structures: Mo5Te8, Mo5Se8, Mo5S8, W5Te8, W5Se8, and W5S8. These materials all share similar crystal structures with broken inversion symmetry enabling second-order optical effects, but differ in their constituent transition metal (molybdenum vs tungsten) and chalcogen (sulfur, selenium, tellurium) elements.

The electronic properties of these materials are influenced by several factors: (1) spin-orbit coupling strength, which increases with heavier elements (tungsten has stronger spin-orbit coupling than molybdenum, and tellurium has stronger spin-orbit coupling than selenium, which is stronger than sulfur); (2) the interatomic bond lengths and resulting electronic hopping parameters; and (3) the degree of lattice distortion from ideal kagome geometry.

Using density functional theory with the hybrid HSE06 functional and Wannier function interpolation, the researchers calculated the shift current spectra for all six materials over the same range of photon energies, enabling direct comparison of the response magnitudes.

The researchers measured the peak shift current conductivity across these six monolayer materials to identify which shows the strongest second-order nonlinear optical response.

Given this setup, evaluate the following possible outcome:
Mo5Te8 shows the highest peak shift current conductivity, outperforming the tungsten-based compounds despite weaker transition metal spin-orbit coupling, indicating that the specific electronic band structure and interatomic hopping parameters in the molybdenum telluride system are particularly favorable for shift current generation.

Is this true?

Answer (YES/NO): NO